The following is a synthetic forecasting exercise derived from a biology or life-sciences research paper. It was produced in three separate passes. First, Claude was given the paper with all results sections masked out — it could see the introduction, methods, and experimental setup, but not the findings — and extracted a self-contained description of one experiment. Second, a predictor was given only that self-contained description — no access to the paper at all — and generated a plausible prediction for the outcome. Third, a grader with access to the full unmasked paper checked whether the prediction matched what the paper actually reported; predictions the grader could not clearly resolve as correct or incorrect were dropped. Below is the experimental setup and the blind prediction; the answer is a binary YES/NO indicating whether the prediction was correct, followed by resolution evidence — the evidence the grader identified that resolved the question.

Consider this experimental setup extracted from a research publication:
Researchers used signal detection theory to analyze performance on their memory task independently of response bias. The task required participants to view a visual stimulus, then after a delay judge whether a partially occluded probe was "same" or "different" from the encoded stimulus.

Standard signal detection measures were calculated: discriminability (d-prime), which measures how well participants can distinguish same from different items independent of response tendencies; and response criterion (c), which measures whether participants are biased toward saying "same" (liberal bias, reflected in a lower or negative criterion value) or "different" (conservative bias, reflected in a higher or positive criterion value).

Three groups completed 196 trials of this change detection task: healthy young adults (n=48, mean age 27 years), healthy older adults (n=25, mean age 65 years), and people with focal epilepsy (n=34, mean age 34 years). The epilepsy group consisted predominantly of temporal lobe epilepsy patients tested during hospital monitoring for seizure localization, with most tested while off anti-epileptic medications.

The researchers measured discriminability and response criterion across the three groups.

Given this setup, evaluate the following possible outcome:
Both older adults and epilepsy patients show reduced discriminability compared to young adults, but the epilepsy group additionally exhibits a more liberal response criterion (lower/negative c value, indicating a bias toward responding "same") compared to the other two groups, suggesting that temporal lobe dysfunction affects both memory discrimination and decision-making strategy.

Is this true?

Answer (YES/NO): NO